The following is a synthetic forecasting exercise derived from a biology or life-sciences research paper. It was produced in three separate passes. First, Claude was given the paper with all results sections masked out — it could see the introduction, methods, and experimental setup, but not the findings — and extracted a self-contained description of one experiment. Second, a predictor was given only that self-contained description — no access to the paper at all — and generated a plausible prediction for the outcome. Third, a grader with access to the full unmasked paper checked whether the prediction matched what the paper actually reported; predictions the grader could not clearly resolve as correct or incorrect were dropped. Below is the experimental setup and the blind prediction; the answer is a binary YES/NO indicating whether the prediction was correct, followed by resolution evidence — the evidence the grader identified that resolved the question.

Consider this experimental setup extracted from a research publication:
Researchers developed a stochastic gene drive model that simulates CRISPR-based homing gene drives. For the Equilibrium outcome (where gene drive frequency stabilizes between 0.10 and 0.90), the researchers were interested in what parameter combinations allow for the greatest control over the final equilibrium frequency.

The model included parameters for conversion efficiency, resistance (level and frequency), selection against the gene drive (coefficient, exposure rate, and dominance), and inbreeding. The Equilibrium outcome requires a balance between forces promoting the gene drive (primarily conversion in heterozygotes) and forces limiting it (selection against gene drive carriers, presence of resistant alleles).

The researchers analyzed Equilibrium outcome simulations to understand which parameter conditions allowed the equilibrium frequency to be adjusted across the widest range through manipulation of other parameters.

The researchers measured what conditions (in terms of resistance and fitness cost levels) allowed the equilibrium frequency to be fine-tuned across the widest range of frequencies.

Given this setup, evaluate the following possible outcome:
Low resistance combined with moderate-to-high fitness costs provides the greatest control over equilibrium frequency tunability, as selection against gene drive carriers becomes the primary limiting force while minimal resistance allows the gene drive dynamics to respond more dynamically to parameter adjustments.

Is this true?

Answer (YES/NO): NO